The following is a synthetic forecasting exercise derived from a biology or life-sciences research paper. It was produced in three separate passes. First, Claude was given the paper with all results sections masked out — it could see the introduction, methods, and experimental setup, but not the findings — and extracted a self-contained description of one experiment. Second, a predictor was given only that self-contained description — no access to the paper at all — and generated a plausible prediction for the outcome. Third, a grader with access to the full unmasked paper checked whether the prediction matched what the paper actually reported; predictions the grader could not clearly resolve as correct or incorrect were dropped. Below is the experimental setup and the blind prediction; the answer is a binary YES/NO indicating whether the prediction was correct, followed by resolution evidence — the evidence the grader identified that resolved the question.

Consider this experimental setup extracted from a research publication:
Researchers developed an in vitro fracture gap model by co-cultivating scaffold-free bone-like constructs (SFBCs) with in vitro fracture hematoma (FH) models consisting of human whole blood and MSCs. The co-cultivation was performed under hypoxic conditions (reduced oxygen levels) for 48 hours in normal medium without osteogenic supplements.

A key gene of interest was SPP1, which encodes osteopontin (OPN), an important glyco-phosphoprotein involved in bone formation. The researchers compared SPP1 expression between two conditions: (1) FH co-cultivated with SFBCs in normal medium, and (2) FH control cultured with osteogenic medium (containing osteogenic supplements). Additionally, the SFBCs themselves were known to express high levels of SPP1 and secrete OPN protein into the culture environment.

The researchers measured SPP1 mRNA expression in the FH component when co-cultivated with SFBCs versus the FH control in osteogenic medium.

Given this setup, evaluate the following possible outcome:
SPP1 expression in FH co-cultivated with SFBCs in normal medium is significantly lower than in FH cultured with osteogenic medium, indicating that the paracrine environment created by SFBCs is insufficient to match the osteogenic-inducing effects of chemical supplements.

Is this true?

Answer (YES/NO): NO